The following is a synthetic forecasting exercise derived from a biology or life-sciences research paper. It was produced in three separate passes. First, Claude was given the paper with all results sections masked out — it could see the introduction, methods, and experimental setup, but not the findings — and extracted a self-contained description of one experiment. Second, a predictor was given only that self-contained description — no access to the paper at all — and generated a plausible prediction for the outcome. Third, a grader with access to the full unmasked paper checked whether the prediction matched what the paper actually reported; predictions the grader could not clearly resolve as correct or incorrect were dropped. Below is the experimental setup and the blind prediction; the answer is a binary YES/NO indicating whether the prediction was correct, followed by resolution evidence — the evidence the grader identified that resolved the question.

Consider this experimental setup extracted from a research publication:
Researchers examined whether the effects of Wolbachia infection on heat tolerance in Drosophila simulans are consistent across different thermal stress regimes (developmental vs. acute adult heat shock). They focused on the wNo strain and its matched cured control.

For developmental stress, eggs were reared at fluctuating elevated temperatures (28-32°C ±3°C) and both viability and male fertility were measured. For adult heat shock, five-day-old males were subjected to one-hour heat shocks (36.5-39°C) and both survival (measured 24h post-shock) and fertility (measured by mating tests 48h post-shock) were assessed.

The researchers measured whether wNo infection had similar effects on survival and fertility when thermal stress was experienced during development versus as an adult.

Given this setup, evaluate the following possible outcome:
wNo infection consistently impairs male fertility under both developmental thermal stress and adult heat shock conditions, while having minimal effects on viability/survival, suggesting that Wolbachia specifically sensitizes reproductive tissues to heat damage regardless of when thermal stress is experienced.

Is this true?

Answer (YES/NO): NO